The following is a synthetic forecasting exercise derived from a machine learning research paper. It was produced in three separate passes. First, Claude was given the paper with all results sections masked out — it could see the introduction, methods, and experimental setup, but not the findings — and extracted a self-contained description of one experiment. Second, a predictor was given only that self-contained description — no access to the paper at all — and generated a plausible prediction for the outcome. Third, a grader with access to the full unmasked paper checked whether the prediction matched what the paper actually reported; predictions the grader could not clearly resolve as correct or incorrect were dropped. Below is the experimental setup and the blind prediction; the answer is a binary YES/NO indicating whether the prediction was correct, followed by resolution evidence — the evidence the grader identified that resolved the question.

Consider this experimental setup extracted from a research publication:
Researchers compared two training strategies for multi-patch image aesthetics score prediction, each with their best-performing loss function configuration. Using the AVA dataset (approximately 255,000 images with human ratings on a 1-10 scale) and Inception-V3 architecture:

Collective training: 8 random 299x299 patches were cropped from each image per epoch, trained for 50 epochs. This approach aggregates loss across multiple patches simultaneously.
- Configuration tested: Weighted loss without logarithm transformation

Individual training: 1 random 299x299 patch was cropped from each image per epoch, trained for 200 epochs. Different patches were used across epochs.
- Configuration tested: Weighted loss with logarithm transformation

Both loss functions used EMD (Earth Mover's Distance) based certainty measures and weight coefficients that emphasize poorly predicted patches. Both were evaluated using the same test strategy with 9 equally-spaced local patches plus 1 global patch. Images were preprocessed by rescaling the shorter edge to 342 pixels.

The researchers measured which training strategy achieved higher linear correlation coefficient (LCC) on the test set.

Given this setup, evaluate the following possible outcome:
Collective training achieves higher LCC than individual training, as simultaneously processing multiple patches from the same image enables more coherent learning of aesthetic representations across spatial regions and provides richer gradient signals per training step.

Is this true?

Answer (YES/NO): NO